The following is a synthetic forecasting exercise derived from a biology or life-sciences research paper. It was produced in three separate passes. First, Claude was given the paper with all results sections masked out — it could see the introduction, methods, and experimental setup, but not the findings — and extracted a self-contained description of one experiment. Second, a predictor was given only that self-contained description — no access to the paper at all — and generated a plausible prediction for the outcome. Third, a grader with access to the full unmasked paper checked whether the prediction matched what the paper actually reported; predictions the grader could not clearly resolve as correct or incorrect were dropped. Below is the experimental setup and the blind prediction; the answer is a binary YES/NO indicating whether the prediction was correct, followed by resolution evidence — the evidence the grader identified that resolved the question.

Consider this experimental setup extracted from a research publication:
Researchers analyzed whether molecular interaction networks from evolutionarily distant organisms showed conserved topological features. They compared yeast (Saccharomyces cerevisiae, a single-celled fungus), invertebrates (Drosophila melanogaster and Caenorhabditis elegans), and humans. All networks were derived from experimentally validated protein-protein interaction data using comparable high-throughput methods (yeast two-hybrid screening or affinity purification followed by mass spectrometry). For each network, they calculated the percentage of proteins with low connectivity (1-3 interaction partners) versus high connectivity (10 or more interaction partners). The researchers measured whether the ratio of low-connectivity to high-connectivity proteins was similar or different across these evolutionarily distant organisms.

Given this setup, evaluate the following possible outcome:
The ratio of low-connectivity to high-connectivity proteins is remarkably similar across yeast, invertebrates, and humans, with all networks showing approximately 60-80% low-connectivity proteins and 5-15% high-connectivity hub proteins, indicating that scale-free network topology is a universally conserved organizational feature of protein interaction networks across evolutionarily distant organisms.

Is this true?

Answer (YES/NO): YES